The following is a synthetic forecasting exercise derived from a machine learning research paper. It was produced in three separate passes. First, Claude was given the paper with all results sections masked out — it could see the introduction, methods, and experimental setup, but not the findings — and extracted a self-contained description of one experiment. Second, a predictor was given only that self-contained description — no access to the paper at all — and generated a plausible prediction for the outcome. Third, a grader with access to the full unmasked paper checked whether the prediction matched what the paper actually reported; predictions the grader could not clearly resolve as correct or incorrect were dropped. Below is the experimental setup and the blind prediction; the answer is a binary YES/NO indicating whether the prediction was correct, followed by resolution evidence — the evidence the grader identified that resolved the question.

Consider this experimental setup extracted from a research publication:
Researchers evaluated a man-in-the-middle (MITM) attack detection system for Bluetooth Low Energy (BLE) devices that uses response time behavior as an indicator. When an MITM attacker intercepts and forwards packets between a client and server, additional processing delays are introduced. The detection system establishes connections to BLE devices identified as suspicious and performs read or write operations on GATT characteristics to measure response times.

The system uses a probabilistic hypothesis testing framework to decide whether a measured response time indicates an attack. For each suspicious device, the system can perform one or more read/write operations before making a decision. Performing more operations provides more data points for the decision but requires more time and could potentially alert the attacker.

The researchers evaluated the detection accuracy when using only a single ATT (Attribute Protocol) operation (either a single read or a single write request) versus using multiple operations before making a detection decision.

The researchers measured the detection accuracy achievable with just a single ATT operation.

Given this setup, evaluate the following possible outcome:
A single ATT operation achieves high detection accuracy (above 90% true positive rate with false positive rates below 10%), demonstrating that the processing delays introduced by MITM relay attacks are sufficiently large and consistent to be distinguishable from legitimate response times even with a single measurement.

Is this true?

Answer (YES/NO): YES